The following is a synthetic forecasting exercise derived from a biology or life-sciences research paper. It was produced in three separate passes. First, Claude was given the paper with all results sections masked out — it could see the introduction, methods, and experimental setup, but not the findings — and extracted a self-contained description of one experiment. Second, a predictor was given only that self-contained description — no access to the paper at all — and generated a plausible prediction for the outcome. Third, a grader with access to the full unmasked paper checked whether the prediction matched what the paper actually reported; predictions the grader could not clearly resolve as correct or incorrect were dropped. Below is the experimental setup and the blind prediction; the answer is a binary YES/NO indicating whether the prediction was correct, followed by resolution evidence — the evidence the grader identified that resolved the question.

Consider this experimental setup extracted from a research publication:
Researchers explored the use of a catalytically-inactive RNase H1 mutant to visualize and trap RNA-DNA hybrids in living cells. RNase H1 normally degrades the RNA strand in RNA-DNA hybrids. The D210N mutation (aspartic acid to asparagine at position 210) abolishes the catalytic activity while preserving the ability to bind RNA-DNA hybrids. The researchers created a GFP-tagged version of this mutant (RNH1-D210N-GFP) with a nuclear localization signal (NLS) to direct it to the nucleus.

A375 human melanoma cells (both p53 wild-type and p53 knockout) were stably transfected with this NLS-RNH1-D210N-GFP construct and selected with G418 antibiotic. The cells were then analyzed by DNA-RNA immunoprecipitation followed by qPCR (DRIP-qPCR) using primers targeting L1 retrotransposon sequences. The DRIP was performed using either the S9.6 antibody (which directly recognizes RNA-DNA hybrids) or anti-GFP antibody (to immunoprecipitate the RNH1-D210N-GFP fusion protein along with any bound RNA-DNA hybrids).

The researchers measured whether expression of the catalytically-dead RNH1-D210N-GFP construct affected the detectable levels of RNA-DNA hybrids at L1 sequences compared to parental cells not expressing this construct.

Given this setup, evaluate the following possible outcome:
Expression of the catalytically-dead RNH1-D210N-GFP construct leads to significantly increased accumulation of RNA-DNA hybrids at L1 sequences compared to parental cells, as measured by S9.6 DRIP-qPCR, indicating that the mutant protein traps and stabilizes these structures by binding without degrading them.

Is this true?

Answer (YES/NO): NO